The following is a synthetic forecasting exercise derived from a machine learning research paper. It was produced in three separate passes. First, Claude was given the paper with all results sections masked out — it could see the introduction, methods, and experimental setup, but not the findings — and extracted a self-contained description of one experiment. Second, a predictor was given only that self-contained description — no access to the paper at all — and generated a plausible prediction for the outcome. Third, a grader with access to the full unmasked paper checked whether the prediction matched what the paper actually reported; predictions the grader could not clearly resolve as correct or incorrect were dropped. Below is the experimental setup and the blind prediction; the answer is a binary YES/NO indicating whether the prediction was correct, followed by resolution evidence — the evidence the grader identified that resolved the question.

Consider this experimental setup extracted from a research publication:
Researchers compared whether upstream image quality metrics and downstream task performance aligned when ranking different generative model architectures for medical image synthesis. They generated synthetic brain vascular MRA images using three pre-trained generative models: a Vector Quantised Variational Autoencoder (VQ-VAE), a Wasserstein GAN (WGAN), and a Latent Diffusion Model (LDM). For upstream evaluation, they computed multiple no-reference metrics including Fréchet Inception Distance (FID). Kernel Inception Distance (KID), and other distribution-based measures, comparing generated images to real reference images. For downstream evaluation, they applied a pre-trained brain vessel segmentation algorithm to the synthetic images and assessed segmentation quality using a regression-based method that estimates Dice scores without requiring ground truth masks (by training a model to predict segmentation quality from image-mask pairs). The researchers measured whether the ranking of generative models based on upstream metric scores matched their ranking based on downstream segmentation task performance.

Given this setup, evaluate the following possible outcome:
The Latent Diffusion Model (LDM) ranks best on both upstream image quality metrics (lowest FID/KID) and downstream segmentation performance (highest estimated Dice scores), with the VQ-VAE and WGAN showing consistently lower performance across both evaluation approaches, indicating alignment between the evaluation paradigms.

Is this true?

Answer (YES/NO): NO